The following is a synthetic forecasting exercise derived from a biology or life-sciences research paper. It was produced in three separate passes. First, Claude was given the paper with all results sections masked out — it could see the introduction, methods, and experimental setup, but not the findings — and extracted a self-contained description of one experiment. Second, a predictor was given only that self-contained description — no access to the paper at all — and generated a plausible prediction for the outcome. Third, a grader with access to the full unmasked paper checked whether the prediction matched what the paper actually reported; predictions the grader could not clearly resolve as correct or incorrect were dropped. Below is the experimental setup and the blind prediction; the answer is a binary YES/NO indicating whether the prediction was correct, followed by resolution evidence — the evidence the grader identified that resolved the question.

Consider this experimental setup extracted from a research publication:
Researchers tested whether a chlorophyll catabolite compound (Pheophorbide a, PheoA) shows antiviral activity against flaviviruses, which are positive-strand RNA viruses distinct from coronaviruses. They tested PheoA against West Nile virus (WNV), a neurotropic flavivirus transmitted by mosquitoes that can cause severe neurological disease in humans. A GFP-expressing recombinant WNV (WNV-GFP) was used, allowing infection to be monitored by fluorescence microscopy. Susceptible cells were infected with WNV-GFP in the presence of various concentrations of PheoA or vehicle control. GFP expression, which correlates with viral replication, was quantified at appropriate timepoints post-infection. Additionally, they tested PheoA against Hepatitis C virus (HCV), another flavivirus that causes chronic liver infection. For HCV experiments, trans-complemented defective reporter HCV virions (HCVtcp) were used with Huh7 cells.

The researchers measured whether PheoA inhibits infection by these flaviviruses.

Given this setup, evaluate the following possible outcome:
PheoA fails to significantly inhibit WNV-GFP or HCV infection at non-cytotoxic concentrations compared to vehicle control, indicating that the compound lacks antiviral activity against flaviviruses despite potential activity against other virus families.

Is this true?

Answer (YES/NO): NO